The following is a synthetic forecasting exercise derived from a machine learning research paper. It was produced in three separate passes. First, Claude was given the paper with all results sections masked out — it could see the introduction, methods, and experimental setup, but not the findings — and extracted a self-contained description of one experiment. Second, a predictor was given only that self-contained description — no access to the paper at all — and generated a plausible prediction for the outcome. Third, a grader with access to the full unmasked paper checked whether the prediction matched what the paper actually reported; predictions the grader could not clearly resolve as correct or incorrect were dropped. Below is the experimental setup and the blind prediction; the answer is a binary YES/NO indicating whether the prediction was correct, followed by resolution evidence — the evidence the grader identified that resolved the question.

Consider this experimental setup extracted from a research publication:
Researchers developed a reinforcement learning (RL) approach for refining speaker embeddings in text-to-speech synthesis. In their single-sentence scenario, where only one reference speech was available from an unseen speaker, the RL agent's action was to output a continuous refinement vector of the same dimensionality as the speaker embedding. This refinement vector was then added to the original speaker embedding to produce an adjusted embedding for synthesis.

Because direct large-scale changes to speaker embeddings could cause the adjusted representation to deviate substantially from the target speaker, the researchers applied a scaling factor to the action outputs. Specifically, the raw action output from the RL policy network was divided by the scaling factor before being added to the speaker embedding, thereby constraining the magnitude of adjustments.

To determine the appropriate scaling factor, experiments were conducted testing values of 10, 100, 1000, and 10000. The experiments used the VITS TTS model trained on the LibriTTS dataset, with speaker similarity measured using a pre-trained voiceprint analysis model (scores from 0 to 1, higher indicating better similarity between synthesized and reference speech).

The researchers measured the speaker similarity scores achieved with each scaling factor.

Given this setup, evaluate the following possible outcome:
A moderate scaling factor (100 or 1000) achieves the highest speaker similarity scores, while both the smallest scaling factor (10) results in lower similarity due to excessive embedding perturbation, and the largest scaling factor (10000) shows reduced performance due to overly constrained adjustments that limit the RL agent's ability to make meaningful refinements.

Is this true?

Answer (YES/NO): NO